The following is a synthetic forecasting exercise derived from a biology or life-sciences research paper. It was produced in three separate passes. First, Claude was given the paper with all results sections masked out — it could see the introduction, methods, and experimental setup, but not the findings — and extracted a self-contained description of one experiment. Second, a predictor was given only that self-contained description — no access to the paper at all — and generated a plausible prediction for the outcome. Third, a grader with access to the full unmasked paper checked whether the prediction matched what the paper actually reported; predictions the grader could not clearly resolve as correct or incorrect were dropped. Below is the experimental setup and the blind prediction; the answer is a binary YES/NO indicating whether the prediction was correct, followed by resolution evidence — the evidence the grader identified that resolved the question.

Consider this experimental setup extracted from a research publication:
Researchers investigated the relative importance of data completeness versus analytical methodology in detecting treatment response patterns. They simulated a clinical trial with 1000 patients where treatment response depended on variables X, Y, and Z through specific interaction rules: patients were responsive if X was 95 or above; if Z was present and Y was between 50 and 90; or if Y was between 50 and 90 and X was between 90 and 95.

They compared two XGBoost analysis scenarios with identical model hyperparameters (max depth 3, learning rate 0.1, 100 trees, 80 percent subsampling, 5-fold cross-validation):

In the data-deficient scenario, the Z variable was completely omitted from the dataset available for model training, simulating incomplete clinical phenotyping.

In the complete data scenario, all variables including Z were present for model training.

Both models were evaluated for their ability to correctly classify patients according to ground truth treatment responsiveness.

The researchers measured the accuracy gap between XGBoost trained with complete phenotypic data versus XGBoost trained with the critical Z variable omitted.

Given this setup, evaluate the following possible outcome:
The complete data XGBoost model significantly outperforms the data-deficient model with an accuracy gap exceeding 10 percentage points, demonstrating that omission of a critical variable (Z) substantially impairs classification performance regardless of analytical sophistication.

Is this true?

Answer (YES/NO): YES